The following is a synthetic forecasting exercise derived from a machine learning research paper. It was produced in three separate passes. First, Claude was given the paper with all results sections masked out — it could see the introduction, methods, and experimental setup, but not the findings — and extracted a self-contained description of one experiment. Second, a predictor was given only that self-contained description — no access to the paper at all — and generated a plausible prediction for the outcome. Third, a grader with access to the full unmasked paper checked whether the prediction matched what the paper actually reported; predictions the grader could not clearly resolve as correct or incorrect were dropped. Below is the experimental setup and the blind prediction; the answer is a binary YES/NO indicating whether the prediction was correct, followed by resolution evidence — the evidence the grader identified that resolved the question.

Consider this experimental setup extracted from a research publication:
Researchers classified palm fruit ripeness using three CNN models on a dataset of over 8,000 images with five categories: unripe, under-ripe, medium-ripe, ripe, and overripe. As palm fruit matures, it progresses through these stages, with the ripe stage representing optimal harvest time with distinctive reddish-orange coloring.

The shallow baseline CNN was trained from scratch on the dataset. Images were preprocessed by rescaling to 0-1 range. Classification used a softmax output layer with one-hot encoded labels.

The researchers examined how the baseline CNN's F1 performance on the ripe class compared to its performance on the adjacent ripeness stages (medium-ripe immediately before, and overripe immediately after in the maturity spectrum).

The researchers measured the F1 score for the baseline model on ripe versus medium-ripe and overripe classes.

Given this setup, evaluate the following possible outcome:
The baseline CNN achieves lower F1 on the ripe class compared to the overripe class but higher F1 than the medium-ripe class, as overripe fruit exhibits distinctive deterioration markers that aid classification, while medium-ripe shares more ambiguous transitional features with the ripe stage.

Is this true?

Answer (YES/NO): NO